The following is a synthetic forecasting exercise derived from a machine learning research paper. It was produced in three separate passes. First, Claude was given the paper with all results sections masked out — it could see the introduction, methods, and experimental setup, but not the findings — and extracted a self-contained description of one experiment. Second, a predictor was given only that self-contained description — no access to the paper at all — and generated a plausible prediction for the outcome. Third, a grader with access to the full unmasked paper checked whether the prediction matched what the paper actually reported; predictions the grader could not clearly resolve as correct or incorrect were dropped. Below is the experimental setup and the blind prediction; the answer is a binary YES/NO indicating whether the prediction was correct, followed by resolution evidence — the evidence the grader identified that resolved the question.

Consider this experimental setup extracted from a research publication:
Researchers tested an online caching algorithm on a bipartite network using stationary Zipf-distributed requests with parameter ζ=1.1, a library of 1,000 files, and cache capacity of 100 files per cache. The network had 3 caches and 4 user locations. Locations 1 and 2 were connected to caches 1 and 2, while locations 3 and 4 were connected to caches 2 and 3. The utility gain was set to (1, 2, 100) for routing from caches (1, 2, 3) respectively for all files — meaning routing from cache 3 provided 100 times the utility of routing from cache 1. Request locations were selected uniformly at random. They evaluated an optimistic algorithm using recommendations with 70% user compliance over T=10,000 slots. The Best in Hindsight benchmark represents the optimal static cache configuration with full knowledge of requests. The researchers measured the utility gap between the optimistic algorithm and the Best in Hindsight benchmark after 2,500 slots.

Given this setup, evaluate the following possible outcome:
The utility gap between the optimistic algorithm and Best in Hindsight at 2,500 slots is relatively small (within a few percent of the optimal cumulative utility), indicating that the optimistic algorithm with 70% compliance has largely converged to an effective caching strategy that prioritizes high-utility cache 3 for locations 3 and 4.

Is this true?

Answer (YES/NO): YES